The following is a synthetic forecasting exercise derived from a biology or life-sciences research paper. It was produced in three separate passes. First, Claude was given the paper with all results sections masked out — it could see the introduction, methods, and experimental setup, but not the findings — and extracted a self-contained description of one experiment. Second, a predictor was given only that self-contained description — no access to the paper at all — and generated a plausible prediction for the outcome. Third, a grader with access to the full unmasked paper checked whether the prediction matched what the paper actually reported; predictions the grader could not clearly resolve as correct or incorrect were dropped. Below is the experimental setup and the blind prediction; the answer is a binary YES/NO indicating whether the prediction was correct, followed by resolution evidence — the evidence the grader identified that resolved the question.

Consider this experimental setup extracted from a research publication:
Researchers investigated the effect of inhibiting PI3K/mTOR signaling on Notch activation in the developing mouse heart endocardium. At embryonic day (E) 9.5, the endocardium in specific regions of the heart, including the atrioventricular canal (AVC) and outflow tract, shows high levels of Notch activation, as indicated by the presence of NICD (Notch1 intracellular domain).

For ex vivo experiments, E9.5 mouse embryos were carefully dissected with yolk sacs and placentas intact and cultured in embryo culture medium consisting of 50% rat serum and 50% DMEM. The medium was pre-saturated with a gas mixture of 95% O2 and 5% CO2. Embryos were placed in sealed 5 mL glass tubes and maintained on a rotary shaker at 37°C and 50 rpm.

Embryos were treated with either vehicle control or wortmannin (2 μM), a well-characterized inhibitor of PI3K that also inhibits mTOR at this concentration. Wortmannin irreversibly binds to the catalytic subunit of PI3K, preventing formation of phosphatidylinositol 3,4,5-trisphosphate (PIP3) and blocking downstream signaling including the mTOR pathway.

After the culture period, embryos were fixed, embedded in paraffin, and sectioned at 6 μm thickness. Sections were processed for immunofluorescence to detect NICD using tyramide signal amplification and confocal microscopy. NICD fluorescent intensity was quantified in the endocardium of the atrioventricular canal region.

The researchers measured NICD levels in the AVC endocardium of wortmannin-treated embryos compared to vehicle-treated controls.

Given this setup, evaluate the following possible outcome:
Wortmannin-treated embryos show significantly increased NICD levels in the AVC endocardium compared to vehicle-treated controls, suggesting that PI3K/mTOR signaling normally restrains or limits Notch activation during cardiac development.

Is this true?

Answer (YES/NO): NO